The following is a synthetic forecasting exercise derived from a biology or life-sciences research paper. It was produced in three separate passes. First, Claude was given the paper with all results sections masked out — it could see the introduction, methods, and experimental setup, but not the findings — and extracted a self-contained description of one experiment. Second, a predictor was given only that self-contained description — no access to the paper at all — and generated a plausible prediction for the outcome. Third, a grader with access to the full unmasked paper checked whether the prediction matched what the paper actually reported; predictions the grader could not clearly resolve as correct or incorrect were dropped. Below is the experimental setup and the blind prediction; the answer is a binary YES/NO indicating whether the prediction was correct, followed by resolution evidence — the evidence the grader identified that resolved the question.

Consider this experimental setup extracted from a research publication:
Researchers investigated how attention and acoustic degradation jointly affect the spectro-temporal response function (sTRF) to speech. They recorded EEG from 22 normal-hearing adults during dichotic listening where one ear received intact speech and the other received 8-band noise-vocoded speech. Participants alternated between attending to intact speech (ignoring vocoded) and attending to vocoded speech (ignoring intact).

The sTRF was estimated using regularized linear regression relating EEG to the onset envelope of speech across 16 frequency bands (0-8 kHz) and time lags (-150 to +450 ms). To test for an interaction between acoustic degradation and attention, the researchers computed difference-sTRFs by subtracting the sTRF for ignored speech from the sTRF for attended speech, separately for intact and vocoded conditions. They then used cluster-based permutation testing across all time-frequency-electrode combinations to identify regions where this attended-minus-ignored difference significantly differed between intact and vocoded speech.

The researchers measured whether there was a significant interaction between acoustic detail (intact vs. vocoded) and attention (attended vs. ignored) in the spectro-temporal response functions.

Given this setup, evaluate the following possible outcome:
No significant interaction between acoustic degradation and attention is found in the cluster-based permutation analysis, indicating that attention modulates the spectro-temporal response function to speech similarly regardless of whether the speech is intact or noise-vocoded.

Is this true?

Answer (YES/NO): NO